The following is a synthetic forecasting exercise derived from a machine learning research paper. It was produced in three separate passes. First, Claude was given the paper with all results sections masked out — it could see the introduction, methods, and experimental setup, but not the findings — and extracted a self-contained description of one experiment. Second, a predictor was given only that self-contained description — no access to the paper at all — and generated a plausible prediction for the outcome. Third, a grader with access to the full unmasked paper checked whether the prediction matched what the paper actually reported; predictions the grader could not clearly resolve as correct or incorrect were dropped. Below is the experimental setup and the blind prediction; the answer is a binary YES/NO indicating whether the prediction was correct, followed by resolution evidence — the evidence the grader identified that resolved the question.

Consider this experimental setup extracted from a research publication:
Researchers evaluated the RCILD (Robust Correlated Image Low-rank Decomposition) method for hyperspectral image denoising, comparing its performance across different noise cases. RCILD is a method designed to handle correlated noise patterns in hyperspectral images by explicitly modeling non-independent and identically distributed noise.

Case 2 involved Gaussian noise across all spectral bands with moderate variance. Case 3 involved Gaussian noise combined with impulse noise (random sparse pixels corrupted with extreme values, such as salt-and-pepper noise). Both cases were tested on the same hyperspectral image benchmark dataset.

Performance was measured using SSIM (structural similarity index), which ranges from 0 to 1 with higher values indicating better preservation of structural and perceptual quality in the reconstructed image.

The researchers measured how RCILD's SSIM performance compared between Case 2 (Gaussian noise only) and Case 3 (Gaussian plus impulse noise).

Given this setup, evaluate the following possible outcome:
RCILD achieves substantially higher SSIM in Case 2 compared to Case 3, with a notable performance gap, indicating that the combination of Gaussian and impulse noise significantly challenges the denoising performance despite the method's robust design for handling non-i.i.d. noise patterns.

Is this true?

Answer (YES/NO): NO